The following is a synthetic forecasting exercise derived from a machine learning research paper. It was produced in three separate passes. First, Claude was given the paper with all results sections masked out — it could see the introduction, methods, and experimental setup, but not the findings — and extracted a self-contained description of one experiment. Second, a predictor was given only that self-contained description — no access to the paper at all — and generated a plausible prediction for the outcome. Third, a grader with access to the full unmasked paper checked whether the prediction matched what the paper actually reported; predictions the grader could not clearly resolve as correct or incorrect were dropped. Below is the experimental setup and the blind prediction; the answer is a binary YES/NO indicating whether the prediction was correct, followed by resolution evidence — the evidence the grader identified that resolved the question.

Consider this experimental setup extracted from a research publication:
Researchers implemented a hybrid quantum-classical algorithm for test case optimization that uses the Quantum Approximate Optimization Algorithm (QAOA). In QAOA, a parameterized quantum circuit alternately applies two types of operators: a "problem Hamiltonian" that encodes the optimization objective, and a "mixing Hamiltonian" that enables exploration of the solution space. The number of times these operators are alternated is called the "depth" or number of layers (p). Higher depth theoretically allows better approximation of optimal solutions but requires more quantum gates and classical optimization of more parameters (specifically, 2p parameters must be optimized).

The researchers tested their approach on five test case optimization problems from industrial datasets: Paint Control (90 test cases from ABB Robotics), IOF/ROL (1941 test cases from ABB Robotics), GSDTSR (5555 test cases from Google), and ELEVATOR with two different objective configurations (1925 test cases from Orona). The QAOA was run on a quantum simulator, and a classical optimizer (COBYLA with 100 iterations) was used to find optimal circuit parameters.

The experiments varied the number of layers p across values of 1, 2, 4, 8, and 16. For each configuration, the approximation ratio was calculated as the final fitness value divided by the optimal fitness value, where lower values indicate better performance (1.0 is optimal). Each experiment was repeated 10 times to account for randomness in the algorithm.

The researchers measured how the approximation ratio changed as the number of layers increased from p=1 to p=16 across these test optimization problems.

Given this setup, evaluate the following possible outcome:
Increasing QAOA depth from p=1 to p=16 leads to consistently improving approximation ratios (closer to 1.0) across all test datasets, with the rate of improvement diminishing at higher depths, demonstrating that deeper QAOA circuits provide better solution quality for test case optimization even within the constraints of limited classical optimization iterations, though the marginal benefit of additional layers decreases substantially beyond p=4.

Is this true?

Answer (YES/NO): NO